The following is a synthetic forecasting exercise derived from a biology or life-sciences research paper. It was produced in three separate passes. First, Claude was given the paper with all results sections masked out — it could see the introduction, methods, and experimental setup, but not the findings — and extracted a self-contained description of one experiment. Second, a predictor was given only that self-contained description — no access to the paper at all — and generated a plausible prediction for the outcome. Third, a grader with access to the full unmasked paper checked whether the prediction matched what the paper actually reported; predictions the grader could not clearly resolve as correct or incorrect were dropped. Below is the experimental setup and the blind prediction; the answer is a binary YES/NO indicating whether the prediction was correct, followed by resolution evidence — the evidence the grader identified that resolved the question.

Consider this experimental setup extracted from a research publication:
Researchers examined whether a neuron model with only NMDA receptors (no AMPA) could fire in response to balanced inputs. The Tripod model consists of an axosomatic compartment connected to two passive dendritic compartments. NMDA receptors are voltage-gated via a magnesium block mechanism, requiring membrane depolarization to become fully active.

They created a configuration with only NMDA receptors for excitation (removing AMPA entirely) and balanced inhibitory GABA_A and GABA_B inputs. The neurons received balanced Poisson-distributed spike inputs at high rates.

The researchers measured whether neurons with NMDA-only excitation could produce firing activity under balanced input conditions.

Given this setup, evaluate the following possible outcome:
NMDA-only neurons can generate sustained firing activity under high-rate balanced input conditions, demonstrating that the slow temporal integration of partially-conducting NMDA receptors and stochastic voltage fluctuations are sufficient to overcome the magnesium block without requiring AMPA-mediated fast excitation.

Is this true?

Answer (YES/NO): NO